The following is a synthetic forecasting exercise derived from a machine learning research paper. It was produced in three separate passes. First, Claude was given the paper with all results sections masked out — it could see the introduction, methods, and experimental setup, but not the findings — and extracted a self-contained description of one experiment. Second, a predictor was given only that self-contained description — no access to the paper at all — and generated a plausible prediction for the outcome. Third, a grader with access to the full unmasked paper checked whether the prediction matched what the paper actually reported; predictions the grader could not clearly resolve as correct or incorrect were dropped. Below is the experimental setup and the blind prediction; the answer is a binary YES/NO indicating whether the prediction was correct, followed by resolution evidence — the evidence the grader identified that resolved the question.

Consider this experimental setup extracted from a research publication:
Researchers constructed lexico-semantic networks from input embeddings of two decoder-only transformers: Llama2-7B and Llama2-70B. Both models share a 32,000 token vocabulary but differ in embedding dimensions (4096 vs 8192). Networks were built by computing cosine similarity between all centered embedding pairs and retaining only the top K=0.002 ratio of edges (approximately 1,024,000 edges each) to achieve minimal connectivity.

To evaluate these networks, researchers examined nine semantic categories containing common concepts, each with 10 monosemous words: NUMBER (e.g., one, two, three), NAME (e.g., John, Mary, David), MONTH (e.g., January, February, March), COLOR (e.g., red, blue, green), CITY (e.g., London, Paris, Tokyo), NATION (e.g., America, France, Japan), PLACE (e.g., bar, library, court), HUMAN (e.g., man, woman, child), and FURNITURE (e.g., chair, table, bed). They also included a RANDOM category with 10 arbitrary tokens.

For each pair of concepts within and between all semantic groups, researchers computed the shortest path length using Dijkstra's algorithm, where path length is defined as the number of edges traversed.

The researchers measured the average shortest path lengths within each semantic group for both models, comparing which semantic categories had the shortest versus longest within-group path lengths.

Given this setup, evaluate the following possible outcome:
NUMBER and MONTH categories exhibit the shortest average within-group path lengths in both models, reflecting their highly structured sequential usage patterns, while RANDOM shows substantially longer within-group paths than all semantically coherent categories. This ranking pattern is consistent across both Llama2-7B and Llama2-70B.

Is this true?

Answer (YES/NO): NO